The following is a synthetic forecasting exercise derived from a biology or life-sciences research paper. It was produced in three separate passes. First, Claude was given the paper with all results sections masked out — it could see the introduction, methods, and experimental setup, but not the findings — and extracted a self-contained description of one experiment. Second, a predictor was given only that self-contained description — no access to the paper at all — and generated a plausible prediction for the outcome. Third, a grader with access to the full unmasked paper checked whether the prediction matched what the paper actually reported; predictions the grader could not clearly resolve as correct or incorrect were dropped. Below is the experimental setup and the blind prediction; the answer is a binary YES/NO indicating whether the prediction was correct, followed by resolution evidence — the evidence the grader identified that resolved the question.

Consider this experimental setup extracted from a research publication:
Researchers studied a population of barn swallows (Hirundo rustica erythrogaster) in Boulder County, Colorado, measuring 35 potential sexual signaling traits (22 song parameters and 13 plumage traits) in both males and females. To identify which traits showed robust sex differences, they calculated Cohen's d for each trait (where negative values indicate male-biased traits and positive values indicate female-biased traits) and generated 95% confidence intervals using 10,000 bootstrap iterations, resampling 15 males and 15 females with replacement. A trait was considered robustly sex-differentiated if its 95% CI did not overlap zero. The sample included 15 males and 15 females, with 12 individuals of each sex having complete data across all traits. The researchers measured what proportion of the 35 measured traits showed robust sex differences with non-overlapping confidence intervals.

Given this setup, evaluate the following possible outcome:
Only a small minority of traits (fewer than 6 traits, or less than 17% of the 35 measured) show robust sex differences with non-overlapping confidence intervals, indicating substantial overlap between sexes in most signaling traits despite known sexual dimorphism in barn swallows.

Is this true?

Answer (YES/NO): NO